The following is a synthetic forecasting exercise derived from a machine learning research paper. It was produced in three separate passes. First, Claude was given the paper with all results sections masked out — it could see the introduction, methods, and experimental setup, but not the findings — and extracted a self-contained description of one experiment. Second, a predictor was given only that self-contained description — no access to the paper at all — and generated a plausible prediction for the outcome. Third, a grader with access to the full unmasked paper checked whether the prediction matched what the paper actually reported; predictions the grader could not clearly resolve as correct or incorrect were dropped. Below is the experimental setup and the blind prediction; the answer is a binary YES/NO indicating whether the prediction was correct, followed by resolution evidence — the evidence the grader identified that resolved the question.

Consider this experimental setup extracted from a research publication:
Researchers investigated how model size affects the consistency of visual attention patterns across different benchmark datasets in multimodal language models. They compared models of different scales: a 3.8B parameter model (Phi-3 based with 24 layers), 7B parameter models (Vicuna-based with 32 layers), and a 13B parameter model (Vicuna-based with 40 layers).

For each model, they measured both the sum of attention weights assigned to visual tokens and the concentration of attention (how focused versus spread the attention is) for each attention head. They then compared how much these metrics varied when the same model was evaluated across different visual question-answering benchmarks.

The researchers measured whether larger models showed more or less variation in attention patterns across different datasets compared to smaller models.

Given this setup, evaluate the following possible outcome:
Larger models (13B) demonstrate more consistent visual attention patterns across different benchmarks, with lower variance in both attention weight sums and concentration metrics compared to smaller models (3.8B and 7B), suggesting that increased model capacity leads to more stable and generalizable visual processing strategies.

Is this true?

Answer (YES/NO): YES